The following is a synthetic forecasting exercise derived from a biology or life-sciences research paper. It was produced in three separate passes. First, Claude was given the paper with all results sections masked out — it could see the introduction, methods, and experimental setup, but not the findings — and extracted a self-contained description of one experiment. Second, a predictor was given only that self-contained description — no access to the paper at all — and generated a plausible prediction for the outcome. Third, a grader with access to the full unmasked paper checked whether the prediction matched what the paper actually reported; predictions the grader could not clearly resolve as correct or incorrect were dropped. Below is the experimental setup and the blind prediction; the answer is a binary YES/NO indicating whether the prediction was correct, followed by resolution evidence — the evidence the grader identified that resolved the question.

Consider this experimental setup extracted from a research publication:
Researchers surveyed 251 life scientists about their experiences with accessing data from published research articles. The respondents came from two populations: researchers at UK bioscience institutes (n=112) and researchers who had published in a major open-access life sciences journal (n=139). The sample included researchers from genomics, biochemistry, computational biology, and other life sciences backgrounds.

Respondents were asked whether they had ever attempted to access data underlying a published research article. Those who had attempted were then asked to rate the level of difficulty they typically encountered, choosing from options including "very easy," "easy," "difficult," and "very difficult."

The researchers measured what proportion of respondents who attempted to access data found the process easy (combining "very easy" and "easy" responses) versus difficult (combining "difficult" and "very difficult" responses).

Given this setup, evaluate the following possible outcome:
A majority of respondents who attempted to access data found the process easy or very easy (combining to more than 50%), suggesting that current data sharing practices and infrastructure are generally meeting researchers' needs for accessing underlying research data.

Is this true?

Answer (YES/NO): NO